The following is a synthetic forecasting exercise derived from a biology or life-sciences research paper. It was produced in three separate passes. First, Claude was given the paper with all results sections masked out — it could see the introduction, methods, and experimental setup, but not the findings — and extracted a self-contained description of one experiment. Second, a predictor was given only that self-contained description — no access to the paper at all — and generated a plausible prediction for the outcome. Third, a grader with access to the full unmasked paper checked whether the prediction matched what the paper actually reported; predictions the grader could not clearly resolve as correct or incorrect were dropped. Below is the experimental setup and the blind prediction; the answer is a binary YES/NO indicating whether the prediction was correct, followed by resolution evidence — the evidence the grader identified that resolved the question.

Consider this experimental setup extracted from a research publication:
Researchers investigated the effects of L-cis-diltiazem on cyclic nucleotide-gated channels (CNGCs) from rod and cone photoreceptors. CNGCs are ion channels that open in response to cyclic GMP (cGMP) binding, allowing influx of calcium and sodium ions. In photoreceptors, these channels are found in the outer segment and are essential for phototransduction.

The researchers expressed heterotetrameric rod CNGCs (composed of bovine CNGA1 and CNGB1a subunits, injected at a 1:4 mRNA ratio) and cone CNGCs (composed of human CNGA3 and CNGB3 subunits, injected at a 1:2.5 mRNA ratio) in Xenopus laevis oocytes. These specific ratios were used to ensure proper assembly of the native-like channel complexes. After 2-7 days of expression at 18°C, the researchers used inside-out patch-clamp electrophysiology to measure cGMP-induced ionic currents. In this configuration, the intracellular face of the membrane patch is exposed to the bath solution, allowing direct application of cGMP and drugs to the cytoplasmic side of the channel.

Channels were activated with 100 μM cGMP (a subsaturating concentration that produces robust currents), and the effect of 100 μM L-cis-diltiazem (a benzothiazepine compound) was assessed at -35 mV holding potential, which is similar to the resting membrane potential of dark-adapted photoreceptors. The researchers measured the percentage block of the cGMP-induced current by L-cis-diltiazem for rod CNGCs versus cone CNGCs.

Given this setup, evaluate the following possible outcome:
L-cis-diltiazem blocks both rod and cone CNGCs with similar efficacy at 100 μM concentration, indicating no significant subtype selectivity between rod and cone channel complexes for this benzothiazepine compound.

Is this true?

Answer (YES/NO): NO